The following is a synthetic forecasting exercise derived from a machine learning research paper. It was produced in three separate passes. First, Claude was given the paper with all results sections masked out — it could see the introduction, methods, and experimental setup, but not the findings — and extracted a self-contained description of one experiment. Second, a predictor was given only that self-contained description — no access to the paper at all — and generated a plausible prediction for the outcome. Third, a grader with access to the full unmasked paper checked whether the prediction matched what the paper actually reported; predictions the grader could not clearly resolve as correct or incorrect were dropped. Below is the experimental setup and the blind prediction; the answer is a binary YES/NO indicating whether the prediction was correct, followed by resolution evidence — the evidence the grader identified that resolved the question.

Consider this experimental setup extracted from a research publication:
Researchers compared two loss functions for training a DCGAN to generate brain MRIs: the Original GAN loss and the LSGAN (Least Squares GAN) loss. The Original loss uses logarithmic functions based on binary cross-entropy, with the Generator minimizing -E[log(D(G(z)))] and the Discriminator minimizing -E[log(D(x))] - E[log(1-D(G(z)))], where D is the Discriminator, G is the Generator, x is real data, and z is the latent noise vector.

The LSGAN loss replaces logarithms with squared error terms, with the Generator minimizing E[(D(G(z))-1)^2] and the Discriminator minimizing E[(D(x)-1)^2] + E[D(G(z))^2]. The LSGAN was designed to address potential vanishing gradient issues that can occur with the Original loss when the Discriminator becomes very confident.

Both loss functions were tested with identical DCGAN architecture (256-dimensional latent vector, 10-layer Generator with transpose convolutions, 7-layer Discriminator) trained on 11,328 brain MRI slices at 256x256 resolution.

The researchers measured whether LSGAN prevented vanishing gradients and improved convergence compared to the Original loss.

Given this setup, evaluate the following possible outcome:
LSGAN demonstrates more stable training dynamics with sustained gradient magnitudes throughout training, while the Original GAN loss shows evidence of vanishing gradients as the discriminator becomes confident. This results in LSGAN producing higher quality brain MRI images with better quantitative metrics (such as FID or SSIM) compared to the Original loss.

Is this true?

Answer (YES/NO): NO